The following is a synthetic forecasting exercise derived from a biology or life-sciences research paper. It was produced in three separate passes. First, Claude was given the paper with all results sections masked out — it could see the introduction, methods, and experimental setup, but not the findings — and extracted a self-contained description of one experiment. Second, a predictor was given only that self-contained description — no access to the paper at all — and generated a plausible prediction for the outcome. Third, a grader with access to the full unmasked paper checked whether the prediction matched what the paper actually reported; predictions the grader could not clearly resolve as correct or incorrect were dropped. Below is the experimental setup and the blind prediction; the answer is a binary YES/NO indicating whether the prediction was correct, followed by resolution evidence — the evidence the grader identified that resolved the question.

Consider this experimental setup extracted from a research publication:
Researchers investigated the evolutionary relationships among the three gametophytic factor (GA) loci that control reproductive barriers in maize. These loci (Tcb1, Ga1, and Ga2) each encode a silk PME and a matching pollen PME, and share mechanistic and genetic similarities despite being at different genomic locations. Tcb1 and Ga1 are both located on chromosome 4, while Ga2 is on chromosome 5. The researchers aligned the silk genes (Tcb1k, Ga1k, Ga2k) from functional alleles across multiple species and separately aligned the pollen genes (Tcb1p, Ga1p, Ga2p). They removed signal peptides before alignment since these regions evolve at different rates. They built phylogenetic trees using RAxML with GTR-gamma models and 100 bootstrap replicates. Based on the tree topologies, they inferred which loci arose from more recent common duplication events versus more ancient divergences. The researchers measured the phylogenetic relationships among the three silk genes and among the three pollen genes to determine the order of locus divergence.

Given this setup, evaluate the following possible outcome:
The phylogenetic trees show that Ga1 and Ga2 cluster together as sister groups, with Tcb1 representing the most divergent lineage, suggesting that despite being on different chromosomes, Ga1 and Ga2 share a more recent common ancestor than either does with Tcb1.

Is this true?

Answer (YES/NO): NO